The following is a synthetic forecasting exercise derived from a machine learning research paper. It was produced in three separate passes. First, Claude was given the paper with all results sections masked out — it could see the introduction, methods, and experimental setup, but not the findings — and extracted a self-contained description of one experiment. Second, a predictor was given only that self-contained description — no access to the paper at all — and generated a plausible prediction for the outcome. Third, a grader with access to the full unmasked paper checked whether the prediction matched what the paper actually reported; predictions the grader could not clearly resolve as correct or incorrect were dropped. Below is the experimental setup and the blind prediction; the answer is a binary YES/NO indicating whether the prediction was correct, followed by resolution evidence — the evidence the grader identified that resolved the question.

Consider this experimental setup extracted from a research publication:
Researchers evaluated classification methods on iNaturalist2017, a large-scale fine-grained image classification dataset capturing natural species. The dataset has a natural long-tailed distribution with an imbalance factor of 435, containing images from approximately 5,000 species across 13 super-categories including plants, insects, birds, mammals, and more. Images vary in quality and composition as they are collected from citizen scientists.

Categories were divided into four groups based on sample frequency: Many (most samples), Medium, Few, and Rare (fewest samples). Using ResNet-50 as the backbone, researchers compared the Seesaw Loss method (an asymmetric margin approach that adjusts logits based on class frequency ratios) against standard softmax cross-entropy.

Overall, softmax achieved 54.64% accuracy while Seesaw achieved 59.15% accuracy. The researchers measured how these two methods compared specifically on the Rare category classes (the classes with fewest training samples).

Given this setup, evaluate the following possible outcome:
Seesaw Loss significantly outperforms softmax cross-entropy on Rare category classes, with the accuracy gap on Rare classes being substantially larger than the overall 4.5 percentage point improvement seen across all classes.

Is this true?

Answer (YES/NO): YES